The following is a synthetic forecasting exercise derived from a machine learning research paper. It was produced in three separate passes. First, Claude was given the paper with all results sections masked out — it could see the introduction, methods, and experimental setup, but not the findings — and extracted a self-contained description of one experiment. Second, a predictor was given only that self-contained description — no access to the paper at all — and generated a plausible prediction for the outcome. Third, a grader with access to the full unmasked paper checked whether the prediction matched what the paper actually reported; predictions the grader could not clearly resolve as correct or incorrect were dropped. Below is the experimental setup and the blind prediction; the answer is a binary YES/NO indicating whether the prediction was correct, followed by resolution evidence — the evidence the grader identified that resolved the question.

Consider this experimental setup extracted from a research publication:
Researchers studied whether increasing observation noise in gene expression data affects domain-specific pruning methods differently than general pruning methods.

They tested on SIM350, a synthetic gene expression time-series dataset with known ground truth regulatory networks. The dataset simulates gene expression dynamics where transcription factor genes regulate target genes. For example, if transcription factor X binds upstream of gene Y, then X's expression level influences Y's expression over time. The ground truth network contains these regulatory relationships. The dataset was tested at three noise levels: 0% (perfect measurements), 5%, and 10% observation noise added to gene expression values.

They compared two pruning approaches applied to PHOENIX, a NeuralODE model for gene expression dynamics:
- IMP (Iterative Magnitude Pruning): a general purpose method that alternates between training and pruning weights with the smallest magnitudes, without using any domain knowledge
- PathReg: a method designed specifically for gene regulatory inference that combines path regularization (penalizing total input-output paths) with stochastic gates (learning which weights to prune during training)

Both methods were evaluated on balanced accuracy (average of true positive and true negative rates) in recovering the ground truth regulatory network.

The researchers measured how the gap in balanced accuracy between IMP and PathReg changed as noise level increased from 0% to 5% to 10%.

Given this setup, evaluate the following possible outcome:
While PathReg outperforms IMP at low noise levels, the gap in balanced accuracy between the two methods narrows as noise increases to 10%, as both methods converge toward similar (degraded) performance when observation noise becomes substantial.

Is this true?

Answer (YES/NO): NO